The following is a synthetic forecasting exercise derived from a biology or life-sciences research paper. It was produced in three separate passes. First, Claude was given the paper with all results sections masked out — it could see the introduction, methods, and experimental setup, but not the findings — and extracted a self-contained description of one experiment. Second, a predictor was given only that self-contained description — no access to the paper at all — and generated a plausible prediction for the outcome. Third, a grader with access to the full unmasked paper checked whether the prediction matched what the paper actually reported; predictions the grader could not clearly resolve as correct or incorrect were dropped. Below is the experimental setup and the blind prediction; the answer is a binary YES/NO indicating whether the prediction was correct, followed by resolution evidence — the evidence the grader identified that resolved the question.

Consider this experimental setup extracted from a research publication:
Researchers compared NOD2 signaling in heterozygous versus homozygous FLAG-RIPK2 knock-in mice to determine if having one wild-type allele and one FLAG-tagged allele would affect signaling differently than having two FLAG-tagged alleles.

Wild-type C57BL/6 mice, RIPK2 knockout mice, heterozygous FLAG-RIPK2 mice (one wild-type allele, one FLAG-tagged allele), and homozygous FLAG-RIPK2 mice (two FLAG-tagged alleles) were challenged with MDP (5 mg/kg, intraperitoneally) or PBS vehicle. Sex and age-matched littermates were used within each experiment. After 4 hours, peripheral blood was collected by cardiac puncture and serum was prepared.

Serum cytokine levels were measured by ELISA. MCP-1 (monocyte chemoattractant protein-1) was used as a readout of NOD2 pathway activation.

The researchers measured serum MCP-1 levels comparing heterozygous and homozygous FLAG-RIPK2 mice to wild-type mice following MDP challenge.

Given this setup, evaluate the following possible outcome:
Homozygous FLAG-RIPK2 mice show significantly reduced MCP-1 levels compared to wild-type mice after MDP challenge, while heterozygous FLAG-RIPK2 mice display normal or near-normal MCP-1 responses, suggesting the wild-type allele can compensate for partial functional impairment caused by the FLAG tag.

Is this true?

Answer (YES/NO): NO